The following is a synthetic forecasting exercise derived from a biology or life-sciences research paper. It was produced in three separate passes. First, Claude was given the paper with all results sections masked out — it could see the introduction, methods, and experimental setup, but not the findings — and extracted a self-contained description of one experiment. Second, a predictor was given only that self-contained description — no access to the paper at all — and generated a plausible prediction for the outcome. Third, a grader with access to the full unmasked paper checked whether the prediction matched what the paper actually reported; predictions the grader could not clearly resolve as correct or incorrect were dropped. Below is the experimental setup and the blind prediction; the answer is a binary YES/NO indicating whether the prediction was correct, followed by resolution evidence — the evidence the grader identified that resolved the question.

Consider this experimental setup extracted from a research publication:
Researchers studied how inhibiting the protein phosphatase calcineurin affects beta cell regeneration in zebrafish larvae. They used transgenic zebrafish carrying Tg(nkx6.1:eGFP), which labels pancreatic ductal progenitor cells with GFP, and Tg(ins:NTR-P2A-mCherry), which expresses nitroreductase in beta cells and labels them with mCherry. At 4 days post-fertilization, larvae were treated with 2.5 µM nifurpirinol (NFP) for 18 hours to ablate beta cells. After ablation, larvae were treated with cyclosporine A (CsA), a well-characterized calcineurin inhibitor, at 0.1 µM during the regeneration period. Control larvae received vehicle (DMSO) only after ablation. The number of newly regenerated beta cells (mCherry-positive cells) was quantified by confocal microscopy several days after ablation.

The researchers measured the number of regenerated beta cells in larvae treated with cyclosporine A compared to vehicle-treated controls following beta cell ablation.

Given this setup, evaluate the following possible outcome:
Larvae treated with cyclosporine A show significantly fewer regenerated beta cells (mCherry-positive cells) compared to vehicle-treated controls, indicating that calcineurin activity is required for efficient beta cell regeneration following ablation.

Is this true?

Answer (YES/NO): NO